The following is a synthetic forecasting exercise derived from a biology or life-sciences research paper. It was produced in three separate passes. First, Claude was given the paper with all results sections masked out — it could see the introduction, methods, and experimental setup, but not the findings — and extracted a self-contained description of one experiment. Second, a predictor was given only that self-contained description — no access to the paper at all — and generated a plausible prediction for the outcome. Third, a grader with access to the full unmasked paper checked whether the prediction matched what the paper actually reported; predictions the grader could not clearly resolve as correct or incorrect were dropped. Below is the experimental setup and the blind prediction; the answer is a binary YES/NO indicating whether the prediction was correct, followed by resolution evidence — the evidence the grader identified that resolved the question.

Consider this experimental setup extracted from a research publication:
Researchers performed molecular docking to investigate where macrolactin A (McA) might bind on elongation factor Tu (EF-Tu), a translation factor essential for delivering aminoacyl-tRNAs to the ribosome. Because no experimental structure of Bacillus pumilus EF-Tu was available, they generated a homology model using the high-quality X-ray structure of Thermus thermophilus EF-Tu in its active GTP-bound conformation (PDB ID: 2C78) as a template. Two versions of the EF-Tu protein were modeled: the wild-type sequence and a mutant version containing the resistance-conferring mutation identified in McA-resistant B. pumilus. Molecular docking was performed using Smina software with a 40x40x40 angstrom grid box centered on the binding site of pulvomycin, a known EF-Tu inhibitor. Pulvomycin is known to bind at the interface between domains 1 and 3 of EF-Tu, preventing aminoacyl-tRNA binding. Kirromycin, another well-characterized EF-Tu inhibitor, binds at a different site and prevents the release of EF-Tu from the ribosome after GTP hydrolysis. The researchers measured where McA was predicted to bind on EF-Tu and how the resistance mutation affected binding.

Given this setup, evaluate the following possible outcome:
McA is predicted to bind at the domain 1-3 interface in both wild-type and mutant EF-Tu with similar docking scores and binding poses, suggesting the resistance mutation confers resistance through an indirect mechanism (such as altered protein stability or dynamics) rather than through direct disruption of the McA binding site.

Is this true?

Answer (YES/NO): NO